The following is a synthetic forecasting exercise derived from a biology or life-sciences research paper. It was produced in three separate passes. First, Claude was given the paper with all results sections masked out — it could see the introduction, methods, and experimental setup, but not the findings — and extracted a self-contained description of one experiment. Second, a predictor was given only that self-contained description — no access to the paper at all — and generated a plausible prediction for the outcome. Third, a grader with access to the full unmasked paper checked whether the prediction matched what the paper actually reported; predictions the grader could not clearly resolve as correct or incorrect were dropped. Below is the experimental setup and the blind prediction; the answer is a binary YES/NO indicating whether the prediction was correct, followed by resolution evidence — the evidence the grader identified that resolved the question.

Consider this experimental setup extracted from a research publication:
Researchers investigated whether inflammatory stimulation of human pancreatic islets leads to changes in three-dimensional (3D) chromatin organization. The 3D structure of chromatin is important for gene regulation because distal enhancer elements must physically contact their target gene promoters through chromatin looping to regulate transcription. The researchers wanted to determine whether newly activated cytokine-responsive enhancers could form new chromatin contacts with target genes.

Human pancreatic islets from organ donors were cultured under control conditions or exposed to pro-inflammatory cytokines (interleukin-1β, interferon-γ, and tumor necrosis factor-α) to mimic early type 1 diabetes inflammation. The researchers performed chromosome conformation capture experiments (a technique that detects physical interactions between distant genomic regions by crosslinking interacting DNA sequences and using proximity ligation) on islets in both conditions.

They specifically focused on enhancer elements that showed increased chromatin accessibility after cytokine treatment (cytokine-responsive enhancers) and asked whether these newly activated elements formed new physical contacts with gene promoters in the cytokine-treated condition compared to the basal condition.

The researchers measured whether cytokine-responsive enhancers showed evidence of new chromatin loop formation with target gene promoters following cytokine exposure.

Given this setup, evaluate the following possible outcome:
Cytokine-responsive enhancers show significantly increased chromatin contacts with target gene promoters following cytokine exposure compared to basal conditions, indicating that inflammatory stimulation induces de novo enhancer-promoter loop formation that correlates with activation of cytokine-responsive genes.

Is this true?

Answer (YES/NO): YES